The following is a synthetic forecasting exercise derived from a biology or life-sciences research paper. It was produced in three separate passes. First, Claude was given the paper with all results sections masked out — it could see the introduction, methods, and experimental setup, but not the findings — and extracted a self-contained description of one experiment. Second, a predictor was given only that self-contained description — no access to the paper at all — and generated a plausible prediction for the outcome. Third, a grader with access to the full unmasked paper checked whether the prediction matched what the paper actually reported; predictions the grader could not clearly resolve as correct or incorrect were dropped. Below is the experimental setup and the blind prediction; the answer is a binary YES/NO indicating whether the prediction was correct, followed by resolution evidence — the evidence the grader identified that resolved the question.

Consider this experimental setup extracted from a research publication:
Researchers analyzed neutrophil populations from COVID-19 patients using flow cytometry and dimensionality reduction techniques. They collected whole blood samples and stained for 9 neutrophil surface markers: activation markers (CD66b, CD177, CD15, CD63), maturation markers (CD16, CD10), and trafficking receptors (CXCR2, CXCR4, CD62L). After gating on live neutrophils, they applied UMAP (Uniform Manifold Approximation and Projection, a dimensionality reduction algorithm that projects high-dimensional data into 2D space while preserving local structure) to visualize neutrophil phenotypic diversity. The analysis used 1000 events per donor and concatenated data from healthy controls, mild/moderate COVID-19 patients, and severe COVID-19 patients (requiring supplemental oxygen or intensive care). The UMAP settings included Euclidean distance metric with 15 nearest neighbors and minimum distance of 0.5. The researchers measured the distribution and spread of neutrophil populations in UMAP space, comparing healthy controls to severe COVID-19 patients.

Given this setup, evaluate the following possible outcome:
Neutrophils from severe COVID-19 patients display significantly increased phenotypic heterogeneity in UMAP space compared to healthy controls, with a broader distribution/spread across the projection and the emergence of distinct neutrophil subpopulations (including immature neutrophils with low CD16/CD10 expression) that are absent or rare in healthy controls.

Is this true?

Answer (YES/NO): YES